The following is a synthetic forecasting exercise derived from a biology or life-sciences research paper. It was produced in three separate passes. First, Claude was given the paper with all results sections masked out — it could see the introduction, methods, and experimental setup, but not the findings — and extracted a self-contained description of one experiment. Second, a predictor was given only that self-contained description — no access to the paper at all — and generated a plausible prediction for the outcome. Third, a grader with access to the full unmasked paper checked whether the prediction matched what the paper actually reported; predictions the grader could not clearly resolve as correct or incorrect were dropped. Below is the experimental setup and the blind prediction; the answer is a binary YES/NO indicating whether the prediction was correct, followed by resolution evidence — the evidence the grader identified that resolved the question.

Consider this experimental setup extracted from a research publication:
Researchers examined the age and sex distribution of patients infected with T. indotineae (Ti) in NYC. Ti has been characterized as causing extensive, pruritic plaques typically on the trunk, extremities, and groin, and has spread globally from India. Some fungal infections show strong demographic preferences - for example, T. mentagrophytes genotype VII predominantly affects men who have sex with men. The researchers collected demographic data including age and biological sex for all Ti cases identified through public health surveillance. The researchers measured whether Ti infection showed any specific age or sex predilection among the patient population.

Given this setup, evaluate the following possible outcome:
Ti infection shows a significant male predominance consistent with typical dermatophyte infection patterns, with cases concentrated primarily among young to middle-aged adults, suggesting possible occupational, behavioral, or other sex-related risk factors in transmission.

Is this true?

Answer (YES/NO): NO